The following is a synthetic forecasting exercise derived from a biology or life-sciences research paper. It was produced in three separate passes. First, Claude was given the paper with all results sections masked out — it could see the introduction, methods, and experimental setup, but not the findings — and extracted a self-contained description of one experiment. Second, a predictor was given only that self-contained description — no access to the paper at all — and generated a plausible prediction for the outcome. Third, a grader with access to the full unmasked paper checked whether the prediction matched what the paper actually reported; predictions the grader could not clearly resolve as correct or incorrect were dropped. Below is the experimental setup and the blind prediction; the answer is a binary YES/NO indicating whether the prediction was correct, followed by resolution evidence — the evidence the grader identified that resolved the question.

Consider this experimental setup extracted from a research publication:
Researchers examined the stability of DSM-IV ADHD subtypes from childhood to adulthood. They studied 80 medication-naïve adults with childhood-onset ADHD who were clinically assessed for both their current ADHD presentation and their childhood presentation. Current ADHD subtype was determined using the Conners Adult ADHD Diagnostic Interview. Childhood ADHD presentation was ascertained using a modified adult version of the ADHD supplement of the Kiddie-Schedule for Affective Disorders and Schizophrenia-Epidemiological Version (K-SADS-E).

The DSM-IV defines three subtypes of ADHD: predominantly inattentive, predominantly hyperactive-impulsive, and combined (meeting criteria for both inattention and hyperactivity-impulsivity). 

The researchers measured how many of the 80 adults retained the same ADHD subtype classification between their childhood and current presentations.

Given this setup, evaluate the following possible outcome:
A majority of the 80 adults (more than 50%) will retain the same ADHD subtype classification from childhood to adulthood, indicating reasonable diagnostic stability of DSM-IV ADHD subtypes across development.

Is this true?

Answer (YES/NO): YES